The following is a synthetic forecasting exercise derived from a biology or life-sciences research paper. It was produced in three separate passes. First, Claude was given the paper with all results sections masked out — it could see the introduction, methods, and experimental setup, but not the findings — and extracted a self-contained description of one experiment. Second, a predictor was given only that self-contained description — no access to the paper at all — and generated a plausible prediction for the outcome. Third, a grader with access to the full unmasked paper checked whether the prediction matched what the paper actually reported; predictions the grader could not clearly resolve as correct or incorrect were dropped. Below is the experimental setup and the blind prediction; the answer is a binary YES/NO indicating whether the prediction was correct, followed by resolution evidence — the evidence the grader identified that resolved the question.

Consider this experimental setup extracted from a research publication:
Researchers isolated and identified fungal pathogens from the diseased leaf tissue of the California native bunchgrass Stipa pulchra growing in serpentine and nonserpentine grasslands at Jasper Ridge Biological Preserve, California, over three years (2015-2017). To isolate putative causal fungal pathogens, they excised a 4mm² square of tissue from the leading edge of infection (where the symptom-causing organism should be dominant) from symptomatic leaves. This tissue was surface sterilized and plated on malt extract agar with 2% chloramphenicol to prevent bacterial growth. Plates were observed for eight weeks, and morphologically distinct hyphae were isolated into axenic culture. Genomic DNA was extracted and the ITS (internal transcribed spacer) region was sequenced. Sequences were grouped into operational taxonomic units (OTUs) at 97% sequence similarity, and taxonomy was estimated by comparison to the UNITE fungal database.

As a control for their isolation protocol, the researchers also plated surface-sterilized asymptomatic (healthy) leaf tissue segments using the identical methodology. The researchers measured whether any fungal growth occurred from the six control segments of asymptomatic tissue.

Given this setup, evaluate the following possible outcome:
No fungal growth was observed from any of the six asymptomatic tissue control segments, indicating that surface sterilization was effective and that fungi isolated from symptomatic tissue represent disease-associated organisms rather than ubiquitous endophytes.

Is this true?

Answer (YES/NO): YES